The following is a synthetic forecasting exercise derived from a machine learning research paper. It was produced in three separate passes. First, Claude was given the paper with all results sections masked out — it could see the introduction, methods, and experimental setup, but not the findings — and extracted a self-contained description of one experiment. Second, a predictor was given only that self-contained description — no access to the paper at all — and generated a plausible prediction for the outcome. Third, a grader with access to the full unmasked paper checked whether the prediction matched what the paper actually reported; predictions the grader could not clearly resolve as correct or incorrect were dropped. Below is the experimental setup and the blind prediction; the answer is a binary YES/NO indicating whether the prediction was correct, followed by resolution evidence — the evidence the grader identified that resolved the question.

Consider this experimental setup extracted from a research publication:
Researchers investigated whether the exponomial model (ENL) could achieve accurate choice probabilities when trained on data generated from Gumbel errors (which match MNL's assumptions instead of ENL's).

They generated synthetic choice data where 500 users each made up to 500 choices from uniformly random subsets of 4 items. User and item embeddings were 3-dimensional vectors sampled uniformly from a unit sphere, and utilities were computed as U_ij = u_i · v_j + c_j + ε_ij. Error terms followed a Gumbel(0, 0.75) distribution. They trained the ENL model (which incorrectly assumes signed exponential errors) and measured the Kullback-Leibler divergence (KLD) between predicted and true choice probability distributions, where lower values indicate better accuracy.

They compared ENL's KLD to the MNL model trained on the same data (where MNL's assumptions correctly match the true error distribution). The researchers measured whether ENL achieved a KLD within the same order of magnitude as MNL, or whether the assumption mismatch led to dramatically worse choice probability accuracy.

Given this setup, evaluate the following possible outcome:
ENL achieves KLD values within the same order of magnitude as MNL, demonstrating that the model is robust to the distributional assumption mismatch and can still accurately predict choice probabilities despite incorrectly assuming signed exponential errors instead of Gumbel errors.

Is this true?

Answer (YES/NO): NO